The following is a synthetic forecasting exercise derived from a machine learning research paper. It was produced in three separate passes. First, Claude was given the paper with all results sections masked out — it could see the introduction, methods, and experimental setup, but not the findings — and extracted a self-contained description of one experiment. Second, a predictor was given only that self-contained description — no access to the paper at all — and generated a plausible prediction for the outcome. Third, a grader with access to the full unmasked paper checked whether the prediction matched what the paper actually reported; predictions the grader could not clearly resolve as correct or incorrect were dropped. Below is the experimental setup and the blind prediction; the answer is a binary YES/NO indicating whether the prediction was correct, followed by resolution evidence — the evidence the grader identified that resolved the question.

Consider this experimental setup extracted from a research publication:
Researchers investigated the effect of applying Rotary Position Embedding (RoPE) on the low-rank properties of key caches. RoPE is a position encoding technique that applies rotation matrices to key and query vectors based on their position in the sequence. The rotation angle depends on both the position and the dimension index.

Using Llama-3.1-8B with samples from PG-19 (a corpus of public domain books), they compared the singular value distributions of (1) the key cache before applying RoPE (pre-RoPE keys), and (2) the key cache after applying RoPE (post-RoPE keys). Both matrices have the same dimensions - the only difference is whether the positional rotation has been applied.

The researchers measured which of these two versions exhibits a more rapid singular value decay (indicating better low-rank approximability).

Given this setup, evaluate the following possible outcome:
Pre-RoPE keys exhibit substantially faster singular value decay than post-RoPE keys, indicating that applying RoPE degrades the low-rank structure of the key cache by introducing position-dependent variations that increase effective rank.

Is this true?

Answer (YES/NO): YES